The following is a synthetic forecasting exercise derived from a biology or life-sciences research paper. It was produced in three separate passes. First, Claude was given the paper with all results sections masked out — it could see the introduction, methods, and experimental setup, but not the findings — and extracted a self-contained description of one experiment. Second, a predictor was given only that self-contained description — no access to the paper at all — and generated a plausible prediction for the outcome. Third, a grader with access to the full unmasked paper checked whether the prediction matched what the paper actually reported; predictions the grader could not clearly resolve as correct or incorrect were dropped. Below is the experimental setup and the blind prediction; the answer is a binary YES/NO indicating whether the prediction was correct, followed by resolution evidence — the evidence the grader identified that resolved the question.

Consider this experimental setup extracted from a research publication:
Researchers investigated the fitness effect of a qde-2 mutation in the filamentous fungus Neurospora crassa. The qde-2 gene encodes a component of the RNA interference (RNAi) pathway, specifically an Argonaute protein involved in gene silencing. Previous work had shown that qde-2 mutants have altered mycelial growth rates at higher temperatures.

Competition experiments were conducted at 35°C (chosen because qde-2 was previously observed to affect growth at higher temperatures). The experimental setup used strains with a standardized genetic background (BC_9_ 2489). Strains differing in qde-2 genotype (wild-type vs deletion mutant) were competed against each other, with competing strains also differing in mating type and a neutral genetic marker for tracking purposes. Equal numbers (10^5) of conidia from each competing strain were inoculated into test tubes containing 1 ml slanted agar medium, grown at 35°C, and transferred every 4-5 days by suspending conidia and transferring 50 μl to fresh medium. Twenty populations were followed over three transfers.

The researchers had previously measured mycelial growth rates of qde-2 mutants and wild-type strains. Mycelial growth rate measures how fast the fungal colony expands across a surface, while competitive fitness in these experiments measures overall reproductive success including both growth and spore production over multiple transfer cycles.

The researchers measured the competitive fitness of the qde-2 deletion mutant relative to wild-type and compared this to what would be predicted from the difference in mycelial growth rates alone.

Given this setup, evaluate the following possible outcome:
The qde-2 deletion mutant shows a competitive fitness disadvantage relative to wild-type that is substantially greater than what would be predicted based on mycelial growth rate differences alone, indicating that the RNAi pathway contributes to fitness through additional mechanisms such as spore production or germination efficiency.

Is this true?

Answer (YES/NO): YES